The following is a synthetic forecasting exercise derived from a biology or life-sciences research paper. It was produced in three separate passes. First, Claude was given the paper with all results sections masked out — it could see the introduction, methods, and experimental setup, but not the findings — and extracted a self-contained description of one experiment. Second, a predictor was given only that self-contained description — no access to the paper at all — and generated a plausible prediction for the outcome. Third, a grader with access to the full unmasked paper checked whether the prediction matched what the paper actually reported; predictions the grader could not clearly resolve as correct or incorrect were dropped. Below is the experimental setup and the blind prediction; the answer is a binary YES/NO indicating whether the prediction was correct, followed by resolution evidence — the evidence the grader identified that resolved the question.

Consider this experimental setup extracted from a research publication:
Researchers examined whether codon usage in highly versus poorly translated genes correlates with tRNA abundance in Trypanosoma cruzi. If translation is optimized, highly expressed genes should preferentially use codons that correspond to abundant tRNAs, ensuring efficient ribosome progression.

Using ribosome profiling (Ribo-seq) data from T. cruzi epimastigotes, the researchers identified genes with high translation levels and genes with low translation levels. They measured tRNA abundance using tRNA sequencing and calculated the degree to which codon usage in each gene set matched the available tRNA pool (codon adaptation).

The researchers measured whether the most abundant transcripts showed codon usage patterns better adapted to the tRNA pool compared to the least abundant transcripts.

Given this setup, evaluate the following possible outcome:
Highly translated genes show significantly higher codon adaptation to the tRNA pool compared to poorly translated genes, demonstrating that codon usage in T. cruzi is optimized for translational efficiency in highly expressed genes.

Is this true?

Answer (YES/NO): YES